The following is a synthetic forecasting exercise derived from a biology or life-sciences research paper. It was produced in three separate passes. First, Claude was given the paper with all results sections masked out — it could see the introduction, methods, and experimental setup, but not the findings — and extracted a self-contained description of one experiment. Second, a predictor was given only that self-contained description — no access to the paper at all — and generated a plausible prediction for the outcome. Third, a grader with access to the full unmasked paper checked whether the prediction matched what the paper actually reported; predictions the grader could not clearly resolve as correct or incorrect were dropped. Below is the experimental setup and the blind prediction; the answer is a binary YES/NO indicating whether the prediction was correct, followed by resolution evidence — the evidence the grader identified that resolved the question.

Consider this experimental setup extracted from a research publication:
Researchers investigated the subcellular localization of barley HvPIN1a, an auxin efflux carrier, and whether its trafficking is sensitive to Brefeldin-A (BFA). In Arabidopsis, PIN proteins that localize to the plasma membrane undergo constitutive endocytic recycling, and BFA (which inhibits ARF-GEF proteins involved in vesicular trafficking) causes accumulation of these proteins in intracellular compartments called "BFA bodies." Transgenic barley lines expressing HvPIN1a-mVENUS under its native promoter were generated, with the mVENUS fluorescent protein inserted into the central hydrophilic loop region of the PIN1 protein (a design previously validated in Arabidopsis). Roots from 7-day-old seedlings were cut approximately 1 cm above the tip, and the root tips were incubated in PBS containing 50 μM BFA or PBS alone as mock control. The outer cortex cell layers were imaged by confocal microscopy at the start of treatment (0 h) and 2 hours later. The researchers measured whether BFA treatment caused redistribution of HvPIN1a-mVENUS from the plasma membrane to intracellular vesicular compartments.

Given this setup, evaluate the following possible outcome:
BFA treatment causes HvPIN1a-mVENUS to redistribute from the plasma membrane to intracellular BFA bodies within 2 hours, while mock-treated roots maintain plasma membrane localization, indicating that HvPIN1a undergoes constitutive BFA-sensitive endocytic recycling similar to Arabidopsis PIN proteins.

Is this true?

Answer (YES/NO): YES